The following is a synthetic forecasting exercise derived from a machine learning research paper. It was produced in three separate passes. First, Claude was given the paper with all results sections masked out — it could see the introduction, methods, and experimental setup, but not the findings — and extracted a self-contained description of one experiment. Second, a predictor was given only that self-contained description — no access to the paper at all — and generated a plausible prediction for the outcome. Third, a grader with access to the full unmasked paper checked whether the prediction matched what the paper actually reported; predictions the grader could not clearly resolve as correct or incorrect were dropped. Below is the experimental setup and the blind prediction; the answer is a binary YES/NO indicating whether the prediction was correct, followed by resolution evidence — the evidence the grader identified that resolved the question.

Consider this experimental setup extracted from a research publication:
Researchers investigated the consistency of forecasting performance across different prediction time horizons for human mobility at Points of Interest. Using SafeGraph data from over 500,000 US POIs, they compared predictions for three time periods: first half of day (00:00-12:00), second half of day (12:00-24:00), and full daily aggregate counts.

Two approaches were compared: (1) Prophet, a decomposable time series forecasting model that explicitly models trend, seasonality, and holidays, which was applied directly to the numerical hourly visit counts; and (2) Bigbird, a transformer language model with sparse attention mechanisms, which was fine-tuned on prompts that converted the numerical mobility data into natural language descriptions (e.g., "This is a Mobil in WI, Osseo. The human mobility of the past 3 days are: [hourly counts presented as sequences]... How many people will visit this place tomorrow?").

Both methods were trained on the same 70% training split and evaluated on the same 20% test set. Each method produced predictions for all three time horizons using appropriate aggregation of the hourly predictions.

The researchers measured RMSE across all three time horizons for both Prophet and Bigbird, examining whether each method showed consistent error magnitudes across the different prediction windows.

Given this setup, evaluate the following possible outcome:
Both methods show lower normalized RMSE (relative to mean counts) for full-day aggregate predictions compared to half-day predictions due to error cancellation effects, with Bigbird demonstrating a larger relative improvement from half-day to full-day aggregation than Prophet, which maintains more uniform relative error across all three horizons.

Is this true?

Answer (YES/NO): NO